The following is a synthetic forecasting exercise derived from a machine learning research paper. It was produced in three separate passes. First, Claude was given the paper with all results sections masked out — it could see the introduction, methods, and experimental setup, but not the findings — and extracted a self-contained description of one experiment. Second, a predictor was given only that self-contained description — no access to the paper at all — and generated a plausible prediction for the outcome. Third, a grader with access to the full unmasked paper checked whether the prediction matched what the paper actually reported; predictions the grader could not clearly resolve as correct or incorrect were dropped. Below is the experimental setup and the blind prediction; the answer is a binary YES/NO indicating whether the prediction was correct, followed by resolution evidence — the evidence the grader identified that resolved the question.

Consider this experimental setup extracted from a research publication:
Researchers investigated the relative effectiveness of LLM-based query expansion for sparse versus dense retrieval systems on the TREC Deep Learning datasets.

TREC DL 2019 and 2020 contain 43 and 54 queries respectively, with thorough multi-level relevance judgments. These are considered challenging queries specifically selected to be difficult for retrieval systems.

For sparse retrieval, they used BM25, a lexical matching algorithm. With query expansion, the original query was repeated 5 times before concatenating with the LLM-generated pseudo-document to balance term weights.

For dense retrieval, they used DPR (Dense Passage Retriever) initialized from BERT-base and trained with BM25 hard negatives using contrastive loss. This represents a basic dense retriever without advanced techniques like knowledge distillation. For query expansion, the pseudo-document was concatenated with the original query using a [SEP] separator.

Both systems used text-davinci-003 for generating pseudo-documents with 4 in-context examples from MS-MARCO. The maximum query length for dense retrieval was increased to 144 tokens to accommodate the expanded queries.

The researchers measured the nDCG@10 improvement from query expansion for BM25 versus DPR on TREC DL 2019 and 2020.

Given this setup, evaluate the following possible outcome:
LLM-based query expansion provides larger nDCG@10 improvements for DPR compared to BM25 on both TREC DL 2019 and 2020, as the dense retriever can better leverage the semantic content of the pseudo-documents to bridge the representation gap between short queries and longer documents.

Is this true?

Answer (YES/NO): NO